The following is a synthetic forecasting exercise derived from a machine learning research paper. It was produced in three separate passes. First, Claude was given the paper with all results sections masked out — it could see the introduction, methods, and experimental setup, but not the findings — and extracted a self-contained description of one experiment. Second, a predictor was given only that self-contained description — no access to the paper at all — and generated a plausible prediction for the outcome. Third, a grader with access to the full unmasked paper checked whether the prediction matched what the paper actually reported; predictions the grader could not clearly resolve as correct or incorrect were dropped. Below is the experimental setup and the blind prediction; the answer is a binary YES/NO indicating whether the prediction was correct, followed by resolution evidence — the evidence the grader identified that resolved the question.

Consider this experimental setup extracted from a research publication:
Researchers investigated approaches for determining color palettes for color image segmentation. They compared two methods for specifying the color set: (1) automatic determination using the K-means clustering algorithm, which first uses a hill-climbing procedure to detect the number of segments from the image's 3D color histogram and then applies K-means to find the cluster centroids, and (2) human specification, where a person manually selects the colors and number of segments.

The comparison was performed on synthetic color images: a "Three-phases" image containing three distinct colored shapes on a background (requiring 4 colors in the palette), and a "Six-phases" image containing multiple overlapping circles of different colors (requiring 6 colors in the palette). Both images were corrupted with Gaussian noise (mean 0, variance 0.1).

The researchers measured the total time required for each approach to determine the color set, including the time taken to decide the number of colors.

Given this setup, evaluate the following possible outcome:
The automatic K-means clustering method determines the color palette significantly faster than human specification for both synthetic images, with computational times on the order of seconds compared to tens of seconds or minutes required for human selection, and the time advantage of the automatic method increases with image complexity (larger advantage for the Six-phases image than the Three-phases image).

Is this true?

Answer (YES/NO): YES